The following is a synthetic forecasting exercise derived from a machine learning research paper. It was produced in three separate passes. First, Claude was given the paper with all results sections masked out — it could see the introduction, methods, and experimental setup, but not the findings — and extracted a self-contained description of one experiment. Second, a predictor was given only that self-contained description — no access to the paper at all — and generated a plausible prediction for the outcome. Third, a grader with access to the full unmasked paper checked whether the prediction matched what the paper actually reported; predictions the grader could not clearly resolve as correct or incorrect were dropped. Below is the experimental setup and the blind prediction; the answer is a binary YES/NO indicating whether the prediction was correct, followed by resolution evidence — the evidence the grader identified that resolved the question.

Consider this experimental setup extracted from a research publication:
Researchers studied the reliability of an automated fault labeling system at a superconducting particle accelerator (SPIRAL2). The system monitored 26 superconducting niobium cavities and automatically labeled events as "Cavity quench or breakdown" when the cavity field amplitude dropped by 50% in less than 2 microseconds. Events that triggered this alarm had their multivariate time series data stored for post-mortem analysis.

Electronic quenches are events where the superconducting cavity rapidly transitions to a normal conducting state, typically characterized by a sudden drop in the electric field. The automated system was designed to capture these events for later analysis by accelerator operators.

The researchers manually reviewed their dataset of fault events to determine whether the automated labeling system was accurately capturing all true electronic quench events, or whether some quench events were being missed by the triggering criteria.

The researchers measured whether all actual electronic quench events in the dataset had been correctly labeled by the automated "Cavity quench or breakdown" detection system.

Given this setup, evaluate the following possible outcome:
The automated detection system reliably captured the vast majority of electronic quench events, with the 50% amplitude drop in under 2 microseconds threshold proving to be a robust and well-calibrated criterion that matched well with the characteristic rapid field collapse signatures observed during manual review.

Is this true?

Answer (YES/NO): NO